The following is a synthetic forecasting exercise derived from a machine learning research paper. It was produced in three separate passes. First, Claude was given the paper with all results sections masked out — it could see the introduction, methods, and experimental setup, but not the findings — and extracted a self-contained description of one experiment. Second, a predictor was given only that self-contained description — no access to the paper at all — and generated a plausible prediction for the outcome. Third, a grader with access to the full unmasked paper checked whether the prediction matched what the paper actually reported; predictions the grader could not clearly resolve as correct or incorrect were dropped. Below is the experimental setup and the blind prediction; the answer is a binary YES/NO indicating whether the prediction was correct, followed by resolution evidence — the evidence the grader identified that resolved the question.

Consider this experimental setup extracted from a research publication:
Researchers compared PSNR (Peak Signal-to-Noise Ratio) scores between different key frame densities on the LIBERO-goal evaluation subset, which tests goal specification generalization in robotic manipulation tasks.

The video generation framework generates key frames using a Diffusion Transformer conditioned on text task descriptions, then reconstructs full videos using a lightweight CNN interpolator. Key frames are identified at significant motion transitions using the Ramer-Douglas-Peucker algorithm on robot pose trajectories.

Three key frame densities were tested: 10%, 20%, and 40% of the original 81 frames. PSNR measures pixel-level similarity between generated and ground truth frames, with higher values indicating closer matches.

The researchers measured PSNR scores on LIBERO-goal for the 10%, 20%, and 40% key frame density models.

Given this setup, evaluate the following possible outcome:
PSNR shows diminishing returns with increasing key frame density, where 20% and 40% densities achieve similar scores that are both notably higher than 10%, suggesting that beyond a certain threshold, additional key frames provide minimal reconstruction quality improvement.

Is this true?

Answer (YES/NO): NO